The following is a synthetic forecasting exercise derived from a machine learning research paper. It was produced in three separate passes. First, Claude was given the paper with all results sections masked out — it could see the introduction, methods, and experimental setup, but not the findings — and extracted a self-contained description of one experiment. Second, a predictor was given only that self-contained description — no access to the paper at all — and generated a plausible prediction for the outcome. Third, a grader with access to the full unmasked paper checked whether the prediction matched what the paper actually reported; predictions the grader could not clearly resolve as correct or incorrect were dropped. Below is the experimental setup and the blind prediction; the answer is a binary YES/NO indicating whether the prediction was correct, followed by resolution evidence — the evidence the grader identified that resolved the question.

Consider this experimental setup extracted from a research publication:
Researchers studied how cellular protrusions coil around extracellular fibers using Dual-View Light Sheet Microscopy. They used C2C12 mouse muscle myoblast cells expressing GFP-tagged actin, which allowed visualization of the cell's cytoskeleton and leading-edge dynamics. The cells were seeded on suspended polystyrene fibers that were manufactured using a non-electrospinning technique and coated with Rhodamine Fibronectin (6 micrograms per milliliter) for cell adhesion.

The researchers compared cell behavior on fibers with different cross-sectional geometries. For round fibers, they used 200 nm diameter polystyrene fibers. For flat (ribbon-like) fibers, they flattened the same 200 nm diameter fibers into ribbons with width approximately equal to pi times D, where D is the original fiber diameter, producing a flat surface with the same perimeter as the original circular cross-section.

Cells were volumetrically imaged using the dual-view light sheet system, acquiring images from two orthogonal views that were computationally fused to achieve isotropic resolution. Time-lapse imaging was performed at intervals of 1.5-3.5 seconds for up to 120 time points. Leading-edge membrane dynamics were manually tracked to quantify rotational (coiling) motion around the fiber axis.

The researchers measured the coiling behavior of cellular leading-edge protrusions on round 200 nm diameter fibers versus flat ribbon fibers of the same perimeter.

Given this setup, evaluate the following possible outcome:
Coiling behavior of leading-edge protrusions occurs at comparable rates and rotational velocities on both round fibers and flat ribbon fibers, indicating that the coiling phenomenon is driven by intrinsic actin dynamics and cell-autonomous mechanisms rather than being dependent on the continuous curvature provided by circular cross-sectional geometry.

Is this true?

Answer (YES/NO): NO